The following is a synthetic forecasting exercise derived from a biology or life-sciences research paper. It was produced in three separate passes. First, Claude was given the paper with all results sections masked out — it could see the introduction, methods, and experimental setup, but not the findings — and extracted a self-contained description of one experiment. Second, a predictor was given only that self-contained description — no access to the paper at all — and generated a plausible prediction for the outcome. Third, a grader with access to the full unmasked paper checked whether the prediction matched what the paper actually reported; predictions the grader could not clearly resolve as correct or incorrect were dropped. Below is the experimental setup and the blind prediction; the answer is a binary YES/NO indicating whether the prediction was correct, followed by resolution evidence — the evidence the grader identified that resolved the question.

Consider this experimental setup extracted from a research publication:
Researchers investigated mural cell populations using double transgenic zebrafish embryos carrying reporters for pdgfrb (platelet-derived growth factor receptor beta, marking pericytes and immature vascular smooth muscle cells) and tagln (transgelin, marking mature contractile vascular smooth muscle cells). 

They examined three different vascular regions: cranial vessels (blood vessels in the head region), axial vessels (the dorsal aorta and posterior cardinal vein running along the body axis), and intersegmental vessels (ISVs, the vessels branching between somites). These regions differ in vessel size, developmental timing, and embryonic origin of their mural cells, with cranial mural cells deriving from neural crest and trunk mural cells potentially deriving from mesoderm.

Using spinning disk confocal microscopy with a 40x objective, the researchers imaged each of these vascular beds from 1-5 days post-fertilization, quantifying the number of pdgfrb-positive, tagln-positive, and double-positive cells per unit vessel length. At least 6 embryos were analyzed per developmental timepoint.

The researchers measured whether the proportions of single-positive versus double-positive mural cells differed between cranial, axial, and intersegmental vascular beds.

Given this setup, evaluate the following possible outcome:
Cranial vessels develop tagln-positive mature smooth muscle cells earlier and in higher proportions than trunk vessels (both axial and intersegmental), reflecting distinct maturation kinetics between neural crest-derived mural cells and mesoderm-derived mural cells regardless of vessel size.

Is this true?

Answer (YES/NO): NO